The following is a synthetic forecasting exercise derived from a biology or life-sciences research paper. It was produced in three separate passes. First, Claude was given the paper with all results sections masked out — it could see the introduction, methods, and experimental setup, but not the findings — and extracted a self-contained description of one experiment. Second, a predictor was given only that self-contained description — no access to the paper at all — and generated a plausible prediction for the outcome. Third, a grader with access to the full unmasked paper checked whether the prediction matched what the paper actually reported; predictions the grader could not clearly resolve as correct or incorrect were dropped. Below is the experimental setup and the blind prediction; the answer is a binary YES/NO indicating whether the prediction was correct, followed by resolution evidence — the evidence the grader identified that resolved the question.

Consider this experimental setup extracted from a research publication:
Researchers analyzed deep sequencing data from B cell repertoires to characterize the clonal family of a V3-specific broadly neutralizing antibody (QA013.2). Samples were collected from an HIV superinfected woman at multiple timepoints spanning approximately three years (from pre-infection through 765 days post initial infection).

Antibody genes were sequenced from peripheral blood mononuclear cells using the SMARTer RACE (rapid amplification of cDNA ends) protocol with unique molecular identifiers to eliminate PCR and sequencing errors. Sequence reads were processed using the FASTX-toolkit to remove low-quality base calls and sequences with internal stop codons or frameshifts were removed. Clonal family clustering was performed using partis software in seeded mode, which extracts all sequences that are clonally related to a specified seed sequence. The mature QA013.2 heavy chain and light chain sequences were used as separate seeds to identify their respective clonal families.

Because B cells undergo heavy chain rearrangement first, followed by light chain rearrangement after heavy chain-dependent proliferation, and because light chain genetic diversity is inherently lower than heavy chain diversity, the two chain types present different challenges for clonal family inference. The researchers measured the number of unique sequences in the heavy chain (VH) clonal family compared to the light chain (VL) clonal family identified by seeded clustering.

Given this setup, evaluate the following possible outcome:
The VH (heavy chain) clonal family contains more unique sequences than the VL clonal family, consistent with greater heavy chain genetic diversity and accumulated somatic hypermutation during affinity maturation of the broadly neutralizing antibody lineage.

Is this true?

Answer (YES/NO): NO